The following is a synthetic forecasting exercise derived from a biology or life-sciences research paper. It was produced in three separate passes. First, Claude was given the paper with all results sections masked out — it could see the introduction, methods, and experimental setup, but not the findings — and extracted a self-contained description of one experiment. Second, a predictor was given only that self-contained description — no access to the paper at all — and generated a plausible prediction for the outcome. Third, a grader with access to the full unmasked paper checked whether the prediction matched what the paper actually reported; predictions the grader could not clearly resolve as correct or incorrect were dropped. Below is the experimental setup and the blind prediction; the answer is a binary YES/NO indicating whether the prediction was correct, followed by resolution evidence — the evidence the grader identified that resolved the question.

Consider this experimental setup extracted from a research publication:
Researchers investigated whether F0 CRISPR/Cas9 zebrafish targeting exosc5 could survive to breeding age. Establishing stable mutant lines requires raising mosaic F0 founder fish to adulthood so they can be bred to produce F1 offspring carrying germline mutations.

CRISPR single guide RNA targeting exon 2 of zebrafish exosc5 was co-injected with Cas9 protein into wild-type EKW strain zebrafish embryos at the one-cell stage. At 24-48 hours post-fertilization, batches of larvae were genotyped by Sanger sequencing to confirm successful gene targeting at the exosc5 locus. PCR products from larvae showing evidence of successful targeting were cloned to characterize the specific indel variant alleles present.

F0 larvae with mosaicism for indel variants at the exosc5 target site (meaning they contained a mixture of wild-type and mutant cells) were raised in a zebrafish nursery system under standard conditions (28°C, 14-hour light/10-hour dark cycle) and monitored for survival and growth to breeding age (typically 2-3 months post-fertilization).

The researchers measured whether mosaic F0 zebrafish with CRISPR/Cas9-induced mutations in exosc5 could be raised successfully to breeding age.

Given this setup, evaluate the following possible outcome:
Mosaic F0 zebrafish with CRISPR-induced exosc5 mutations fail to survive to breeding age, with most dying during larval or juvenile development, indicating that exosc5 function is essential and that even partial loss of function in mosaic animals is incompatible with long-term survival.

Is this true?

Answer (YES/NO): YES